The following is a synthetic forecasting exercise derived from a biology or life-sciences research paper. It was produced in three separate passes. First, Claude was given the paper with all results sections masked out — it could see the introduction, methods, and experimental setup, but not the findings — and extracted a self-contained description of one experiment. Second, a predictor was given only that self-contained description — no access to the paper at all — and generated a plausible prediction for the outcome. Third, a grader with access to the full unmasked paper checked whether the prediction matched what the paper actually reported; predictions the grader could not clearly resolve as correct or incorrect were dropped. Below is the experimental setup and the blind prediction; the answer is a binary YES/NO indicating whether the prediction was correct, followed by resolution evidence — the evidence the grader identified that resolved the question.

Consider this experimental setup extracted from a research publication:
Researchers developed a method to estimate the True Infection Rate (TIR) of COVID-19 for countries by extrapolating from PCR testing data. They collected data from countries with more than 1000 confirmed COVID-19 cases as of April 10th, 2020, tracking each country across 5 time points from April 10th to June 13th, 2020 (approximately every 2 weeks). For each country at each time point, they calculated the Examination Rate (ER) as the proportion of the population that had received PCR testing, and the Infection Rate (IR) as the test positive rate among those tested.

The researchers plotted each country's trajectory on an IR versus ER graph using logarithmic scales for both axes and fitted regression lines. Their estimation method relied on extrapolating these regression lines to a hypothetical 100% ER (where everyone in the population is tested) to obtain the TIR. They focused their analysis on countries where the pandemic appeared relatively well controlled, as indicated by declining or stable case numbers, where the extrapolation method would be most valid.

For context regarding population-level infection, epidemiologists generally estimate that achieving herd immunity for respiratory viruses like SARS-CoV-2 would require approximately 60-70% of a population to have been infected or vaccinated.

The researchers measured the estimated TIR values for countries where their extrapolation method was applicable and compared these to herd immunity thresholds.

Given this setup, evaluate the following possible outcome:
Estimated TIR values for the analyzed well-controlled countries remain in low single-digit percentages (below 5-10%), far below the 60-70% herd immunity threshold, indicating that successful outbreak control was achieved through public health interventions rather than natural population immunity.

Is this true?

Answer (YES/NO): YES